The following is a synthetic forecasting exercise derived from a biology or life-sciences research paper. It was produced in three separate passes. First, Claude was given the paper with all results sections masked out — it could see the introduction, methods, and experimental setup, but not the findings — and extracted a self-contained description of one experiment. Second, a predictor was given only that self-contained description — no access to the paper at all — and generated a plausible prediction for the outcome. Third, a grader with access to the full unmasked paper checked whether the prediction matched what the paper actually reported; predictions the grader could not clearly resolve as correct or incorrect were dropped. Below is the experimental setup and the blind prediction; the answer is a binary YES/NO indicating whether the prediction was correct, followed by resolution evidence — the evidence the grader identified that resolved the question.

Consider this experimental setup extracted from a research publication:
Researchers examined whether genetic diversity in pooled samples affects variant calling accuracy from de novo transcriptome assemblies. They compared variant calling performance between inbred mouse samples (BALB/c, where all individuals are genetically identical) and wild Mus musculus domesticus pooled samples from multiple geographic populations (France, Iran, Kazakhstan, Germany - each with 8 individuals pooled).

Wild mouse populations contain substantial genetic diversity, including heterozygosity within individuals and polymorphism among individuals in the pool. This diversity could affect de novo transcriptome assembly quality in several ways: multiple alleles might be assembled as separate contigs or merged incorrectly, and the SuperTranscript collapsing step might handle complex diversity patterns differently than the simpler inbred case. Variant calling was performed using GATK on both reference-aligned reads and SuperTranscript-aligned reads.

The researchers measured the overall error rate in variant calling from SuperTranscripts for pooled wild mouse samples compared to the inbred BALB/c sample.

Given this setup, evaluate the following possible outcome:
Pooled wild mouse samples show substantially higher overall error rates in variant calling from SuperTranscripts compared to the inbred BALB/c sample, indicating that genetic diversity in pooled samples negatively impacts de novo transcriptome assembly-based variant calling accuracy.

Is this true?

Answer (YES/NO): NO